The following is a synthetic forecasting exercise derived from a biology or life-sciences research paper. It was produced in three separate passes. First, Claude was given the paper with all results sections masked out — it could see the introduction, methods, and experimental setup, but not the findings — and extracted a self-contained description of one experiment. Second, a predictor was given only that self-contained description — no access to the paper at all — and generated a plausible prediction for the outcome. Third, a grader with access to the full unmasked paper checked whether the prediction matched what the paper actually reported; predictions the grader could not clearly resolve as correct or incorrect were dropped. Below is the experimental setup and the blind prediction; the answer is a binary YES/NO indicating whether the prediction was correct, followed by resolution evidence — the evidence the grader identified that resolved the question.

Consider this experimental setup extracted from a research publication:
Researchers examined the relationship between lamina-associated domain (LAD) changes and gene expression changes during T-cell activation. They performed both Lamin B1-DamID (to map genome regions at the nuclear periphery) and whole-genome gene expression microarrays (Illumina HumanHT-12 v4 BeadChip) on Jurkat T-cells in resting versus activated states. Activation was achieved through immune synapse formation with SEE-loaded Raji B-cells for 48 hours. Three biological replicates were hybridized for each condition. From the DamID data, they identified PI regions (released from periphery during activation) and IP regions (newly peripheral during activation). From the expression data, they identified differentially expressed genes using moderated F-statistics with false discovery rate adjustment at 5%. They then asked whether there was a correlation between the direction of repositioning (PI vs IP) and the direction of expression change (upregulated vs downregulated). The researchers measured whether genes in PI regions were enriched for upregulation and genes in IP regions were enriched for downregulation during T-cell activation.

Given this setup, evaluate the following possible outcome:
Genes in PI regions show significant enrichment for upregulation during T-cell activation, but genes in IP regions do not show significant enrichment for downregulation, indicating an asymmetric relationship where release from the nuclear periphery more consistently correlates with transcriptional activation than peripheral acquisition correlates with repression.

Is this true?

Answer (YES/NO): NO